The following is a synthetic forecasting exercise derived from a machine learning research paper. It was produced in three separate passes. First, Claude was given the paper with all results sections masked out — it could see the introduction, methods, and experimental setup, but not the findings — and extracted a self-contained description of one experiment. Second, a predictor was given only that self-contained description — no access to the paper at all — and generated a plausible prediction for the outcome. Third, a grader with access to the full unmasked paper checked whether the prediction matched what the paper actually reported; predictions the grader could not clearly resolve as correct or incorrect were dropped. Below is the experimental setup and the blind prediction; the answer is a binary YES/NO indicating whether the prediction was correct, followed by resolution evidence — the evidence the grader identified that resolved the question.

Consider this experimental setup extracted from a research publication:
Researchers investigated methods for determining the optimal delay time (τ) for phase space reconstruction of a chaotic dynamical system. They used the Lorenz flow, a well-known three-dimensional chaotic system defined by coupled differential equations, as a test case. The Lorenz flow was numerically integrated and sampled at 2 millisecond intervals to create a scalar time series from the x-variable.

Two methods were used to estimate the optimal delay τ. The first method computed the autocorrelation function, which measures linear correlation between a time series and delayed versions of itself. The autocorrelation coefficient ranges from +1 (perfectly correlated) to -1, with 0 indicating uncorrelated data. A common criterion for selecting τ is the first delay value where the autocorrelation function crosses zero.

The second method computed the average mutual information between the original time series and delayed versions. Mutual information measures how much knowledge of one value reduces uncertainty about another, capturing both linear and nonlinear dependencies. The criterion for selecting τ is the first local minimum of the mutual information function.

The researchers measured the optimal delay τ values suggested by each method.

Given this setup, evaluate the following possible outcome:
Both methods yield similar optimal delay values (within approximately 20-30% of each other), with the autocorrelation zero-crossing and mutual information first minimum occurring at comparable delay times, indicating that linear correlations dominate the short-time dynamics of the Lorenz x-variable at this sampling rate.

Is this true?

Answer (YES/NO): NO